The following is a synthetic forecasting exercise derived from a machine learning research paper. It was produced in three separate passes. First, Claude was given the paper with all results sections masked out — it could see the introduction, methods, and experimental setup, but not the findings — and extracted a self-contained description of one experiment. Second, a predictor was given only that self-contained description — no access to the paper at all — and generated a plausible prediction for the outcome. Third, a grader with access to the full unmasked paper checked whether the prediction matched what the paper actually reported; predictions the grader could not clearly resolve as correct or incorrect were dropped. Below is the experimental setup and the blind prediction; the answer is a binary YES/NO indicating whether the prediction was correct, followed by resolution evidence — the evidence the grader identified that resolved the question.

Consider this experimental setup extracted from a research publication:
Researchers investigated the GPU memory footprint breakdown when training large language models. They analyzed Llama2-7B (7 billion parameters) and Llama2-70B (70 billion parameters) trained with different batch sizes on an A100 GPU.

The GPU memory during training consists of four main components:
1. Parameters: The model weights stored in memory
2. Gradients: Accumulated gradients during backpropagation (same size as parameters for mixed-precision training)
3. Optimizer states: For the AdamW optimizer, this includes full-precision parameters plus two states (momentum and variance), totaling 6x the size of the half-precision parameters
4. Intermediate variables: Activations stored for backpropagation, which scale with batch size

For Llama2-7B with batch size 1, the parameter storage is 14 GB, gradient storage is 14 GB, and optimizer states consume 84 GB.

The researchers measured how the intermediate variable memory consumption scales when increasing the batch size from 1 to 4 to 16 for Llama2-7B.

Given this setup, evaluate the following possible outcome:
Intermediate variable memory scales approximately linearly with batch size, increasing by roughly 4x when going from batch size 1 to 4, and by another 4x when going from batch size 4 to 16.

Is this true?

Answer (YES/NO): NO